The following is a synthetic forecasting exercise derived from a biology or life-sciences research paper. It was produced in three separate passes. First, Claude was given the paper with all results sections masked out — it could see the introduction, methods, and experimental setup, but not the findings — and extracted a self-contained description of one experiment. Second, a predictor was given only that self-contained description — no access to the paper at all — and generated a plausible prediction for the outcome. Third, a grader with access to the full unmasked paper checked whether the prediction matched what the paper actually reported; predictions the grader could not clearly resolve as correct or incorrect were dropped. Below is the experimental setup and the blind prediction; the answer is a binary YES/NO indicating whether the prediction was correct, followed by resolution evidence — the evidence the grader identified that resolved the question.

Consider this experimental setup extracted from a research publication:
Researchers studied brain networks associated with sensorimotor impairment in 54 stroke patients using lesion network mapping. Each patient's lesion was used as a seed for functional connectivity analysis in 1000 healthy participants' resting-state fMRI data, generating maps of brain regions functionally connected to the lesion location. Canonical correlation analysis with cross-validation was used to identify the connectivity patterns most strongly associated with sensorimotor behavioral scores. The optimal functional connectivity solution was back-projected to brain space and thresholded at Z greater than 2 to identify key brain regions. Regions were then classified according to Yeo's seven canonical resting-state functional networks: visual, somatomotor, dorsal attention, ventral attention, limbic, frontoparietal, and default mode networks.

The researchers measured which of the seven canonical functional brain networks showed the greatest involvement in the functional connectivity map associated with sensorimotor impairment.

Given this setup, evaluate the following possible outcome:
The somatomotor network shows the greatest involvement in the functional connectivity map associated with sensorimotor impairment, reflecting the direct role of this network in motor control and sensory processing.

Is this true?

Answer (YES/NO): NO